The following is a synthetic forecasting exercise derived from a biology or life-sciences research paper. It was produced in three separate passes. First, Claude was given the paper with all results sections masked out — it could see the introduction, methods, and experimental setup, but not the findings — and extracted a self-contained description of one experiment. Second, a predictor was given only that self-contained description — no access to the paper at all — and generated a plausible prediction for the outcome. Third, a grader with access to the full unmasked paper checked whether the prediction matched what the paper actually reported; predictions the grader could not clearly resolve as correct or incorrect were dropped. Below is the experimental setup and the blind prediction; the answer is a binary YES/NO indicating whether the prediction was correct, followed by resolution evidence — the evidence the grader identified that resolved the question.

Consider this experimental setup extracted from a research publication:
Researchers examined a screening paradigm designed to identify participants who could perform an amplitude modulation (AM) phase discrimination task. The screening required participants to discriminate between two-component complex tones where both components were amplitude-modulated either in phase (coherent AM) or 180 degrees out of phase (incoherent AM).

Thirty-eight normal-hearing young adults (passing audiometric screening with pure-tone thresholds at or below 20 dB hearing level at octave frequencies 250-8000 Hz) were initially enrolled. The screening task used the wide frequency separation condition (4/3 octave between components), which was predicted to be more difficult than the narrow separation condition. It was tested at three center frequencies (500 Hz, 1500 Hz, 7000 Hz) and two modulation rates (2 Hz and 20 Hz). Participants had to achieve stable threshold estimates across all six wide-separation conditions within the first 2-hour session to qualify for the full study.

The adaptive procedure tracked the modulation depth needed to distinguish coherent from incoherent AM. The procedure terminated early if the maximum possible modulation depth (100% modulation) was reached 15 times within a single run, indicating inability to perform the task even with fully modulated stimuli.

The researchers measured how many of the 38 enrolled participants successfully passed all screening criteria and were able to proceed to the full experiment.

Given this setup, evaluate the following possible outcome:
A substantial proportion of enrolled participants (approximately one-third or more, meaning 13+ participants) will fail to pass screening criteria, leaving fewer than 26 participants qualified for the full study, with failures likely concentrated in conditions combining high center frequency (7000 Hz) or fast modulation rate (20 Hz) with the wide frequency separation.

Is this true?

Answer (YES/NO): YES